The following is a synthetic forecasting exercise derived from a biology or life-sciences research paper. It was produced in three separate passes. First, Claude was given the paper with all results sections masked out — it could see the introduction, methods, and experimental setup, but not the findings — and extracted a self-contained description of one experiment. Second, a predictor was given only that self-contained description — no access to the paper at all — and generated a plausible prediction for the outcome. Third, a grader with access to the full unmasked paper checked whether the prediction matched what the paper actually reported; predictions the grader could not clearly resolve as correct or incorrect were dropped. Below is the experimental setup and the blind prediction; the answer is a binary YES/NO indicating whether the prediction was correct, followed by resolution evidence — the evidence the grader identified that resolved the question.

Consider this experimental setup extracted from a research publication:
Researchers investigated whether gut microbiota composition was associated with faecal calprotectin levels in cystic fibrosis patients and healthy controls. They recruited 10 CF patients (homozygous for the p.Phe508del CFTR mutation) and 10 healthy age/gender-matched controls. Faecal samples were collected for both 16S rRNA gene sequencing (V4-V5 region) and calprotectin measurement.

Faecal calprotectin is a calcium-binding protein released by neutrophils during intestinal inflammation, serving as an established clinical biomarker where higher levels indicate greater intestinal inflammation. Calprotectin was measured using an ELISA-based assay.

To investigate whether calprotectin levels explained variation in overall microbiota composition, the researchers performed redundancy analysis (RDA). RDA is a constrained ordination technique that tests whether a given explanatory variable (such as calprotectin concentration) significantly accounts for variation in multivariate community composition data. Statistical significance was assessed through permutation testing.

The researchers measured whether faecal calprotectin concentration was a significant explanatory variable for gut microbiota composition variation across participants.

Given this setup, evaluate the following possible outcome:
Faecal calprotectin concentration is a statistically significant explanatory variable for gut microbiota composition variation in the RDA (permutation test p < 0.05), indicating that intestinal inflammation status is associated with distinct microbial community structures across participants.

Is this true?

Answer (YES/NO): NO